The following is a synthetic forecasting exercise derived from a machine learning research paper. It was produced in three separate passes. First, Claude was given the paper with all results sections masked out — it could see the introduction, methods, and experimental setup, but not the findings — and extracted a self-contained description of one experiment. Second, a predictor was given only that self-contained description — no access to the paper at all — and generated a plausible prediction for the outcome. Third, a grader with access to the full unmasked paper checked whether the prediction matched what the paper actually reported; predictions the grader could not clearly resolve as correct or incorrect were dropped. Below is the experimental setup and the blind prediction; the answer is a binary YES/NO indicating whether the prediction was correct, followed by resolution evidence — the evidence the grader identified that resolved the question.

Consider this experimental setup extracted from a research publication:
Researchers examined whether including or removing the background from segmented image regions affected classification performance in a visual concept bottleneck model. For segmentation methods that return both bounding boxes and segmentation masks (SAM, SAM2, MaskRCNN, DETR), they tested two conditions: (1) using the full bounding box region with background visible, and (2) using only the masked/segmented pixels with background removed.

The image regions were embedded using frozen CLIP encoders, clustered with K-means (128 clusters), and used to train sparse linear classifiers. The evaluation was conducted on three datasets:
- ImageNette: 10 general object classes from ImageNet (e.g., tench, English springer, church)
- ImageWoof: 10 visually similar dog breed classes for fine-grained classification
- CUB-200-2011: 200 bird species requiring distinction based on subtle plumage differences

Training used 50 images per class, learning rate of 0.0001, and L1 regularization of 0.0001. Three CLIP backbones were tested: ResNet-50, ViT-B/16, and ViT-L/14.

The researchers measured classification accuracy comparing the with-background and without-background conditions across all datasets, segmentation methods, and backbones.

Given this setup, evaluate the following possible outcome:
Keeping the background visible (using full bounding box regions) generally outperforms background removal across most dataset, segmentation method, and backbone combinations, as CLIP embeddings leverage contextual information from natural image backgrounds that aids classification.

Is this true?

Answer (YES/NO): NO